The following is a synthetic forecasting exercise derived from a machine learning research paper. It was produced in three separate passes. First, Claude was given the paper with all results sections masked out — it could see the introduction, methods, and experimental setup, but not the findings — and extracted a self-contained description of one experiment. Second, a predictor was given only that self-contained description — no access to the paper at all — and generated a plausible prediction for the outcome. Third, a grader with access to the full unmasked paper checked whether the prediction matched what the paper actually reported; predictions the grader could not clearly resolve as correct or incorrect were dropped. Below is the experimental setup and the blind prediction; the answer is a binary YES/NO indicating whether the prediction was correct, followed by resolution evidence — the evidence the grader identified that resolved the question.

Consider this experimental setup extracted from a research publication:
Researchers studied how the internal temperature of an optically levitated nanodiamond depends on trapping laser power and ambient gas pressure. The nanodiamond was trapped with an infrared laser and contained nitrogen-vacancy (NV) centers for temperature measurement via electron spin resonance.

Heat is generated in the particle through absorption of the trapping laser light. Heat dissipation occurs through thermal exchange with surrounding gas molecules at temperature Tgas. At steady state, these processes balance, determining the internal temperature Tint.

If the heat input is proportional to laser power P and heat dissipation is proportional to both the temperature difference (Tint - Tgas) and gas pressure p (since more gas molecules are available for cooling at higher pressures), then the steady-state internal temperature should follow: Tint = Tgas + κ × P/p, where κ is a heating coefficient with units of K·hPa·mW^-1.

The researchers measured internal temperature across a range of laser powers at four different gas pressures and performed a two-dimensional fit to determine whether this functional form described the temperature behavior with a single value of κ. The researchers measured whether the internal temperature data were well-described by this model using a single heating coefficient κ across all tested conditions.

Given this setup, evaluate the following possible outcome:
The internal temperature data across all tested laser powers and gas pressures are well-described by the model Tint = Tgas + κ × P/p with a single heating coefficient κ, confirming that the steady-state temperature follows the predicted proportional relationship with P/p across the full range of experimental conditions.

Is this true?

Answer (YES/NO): YES